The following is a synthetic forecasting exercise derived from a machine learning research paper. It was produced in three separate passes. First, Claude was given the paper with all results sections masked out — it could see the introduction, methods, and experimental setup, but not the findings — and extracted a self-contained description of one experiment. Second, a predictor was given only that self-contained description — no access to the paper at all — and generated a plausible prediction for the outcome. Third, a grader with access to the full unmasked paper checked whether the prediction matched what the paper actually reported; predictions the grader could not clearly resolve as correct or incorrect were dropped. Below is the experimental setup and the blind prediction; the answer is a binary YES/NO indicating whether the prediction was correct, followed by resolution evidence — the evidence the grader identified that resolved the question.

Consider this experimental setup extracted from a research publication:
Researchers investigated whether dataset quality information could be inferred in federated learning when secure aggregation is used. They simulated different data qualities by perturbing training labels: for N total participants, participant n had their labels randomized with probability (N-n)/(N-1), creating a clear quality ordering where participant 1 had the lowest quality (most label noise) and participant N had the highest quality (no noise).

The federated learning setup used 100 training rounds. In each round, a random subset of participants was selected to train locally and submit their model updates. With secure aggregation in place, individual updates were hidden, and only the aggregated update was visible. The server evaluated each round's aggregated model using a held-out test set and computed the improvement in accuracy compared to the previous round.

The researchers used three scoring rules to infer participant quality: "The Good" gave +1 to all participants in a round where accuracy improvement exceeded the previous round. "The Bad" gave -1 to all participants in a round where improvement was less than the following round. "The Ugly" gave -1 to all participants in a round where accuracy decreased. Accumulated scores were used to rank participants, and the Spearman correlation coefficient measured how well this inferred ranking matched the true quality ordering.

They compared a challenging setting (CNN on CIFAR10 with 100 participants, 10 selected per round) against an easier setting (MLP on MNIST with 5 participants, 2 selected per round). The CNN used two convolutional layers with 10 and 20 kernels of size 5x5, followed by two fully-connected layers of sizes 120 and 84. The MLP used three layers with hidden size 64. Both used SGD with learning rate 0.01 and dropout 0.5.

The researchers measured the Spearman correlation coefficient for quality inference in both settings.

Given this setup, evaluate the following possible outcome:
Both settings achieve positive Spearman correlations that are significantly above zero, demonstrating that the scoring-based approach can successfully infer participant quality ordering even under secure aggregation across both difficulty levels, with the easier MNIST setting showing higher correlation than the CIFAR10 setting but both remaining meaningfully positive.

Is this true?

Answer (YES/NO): YES